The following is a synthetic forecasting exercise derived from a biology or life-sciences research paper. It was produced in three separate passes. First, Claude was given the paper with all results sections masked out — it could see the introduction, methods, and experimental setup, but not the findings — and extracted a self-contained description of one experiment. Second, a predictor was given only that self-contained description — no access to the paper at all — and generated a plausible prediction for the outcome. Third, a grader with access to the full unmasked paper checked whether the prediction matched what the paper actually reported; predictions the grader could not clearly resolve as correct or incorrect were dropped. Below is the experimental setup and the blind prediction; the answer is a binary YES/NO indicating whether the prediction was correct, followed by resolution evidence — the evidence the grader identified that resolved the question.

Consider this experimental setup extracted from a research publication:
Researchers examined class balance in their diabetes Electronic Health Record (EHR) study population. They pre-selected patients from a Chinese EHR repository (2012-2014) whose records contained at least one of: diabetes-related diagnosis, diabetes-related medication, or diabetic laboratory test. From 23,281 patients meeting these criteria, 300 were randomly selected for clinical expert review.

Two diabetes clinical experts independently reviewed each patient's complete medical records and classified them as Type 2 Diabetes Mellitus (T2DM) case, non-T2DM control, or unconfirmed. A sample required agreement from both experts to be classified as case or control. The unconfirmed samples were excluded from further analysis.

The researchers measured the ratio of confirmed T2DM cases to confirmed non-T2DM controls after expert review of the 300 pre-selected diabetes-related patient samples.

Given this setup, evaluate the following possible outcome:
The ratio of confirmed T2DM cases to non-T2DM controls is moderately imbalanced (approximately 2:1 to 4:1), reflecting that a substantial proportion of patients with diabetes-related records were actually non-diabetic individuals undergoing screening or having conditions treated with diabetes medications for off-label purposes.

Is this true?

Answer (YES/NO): YES